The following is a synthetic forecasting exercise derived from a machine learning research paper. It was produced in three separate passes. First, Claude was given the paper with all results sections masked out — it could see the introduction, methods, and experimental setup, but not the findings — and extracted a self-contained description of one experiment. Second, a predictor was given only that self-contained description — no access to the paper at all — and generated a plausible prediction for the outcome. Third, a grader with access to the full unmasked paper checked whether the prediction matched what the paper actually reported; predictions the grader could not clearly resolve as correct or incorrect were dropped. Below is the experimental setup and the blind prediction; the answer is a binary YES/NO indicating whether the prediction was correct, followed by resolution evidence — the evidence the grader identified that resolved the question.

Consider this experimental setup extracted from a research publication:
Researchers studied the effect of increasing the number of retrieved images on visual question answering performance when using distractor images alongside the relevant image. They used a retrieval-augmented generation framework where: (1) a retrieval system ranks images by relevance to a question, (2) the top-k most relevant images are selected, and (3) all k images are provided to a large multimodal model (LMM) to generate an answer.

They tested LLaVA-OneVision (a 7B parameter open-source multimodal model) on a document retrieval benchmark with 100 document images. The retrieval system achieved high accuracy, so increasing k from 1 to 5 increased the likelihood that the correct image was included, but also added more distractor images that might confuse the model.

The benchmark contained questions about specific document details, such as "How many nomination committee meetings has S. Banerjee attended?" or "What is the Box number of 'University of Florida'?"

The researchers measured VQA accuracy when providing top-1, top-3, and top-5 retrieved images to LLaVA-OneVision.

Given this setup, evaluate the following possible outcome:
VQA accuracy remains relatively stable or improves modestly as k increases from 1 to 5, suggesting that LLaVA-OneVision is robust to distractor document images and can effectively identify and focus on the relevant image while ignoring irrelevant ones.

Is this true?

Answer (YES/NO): NO